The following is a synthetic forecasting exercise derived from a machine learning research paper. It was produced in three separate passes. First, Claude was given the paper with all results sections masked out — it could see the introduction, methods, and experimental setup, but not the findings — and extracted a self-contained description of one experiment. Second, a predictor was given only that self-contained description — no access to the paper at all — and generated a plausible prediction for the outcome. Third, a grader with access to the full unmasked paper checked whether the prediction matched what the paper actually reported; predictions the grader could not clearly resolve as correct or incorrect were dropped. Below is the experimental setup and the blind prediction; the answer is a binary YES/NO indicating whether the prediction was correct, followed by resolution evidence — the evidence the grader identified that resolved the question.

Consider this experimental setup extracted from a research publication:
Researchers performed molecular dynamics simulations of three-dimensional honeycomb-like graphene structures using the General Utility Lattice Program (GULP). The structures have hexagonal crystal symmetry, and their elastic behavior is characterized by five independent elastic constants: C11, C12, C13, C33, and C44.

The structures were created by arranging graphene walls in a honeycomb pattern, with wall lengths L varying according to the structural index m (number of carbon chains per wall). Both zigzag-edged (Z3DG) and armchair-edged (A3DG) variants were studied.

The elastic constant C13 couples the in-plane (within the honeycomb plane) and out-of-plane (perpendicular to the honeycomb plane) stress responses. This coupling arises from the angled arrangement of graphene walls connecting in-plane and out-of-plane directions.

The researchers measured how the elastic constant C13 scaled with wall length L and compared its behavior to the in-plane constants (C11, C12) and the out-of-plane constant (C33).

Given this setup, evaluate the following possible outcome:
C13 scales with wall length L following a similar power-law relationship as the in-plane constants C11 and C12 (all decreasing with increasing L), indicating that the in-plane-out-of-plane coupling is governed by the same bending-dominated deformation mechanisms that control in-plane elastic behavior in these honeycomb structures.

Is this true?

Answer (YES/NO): NO